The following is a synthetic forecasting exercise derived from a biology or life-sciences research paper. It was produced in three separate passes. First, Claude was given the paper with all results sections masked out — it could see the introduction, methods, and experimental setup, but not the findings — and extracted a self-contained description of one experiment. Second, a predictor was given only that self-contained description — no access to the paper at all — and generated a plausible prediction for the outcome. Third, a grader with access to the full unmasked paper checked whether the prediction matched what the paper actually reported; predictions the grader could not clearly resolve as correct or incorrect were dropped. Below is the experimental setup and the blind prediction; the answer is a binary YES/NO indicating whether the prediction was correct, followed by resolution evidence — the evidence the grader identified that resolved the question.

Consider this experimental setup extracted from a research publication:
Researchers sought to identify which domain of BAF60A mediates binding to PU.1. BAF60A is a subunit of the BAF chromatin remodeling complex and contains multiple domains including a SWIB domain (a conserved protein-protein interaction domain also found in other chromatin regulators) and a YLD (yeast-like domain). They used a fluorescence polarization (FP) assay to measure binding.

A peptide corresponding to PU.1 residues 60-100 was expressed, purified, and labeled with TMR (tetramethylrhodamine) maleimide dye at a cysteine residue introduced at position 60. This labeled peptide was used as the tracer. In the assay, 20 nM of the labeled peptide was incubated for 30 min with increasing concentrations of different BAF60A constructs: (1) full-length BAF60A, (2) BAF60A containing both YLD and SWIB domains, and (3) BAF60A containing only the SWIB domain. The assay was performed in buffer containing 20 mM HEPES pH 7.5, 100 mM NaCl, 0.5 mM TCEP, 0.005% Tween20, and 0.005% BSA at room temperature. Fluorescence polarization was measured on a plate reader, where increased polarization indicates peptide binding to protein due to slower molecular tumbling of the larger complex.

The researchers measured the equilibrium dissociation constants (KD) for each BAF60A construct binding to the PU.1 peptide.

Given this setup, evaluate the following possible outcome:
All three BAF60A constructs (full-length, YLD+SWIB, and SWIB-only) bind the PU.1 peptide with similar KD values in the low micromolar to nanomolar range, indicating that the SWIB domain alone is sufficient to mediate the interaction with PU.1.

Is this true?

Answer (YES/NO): NO